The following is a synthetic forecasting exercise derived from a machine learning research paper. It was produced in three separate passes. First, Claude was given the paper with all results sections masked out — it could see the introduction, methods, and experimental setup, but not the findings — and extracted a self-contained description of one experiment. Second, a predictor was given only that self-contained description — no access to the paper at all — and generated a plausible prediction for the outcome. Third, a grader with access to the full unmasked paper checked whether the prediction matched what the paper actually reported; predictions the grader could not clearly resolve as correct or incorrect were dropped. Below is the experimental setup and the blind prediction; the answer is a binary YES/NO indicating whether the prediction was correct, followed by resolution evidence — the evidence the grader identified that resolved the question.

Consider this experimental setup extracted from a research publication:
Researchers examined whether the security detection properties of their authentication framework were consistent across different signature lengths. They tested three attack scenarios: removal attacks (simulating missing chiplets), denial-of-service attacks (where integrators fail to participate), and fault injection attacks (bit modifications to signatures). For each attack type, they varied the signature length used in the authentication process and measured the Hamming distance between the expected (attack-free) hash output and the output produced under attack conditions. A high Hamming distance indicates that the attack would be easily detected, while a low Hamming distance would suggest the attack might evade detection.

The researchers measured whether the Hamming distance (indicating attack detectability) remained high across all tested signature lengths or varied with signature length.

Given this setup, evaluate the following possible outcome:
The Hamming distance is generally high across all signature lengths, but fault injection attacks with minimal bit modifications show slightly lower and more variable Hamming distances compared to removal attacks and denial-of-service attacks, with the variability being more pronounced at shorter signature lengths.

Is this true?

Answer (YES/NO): NO